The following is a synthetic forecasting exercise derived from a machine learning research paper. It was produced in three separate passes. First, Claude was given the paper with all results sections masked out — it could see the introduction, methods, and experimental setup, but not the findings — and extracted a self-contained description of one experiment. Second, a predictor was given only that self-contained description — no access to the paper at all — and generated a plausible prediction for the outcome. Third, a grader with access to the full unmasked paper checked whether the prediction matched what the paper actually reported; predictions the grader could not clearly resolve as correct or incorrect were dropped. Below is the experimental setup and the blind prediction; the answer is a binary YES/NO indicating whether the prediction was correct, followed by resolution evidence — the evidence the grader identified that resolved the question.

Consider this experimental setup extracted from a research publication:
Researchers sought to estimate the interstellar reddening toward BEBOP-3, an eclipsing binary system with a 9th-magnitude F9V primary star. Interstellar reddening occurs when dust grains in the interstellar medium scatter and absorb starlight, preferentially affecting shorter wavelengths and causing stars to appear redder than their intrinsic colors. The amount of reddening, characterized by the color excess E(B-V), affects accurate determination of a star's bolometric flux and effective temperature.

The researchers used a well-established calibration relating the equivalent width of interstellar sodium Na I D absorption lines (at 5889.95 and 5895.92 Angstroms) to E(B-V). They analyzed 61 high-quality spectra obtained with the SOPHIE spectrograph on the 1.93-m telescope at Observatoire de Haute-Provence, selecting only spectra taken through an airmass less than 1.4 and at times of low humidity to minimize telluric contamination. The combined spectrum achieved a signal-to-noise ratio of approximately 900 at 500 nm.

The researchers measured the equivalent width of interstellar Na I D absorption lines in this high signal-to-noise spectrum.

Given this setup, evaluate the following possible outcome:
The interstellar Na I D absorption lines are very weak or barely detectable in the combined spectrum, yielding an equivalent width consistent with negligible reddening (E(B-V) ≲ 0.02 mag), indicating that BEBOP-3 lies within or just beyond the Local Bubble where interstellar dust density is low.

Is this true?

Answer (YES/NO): YES